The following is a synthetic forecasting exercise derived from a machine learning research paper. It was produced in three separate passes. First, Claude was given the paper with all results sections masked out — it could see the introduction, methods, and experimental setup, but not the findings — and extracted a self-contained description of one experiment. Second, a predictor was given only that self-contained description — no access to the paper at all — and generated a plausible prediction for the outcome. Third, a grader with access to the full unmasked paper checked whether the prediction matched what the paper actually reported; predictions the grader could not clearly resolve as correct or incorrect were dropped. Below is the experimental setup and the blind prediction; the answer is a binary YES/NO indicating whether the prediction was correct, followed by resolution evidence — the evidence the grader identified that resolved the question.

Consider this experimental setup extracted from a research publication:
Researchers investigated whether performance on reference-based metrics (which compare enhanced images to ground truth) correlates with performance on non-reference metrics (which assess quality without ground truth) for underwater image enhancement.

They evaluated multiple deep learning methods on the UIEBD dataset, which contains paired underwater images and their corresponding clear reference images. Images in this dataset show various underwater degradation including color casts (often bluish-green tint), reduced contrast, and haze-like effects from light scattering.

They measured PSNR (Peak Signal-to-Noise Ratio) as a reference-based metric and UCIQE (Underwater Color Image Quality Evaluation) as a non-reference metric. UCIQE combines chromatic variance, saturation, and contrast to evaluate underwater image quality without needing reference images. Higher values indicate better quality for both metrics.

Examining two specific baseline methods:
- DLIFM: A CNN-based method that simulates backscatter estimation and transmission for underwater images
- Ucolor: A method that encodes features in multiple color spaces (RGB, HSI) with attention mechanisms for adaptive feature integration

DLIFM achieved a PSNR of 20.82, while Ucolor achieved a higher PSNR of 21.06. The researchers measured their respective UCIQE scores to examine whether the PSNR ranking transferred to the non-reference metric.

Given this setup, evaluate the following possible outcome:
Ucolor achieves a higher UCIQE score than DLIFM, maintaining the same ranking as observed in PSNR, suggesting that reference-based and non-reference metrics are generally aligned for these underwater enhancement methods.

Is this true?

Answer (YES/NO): NO